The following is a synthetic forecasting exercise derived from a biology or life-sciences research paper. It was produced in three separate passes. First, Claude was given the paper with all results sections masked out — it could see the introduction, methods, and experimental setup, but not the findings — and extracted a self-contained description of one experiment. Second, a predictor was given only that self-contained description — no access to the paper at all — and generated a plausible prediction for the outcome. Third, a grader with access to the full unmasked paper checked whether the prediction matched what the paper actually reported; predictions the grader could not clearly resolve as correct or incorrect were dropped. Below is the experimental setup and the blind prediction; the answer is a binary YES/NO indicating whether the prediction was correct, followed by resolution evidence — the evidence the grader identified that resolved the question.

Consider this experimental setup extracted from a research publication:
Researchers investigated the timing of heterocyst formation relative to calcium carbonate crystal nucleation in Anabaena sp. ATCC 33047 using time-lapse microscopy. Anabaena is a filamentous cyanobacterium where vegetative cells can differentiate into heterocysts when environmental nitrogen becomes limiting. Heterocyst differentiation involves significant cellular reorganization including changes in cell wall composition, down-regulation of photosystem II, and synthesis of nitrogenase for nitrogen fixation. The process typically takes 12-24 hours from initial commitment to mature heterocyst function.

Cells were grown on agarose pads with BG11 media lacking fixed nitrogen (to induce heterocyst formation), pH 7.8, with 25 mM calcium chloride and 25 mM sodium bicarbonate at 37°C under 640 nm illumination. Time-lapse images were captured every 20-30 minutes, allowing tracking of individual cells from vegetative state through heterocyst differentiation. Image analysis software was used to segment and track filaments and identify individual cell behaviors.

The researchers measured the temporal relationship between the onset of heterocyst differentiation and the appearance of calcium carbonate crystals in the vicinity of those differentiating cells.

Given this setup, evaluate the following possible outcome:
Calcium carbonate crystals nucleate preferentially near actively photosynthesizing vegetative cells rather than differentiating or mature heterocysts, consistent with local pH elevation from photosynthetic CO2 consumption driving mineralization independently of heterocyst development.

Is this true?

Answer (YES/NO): NO